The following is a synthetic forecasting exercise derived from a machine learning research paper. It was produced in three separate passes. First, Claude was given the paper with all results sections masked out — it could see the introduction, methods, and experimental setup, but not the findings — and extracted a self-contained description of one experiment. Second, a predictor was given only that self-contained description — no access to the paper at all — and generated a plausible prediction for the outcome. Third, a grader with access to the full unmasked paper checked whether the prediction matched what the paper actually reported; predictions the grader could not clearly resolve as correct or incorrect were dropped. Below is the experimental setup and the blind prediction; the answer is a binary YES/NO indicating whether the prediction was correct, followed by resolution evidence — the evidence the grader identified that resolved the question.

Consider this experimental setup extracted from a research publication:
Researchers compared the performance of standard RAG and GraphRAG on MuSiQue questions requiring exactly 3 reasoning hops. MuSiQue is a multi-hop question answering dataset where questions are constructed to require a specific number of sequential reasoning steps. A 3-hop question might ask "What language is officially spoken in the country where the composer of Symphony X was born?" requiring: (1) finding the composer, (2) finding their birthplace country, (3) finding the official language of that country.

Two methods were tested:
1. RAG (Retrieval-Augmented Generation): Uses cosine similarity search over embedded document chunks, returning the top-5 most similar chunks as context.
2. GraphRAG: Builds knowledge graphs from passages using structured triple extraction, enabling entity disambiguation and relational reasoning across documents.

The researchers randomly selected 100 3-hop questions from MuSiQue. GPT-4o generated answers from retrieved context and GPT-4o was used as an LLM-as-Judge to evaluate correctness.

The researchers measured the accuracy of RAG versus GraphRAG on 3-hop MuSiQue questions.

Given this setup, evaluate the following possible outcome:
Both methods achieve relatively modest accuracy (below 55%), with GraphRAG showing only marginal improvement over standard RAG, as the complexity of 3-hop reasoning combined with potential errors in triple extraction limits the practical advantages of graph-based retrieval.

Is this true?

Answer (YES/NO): NO